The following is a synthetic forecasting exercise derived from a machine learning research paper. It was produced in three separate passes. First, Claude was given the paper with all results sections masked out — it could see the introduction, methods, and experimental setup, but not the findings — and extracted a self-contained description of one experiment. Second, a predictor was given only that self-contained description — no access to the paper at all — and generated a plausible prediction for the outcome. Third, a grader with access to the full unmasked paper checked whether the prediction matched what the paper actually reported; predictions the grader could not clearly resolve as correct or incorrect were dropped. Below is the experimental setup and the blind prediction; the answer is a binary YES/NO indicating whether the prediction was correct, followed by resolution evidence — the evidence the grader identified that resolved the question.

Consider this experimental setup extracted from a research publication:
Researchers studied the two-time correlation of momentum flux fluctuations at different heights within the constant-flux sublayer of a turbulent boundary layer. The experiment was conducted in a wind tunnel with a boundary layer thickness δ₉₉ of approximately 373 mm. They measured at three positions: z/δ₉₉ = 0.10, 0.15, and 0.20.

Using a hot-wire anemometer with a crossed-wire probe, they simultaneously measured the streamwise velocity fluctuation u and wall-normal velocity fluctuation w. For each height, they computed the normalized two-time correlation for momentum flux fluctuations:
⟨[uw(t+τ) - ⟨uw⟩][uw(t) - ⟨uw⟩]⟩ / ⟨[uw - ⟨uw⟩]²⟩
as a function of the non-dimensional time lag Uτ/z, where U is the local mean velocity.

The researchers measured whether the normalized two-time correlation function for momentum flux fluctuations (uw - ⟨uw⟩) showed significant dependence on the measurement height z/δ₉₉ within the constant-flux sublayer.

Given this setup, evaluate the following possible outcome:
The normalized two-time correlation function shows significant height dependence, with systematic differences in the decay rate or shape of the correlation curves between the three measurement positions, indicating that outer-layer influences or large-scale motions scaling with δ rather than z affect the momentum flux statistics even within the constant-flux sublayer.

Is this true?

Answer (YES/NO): NO